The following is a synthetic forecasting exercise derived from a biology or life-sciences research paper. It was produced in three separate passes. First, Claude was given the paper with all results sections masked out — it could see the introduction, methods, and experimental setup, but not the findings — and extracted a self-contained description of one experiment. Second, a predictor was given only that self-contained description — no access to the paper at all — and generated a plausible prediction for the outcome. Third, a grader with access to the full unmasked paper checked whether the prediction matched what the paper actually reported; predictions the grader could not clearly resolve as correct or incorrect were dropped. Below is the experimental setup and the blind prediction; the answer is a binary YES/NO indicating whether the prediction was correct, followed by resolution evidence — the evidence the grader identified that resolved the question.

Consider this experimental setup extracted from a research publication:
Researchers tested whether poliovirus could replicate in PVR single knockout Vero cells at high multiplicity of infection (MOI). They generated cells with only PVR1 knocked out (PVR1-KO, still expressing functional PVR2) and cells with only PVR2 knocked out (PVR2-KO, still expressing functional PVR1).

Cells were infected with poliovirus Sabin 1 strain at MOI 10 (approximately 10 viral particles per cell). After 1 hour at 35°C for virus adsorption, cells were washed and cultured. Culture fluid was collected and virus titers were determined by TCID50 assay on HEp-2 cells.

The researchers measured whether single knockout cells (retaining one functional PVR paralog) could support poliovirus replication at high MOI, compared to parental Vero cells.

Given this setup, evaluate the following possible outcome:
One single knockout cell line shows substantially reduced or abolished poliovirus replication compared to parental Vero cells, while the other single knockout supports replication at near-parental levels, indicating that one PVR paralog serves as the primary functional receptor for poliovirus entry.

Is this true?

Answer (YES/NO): YES